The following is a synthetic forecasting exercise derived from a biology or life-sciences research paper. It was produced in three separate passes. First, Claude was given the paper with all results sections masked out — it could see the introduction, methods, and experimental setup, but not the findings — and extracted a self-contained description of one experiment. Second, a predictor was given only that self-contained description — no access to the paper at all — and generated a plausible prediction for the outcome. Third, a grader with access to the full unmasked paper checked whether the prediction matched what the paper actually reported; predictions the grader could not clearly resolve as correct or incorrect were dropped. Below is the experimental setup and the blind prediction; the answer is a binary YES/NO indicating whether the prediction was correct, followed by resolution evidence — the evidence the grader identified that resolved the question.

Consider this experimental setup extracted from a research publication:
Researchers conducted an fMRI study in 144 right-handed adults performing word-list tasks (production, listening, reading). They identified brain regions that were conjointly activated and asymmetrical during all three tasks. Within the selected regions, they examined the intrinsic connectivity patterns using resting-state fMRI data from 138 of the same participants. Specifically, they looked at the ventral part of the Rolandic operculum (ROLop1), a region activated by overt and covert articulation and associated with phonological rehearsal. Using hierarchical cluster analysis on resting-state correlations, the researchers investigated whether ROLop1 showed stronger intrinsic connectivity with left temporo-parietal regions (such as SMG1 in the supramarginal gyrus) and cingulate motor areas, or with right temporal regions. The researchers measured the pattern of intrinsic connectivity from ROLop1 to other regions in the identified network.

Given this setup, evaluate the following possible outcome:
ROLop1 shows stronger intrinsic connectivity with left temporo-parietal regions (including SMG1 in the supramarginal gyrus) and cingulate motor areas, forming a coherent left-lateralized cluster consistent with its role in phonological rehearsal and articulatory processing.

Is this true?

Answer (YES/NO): YES